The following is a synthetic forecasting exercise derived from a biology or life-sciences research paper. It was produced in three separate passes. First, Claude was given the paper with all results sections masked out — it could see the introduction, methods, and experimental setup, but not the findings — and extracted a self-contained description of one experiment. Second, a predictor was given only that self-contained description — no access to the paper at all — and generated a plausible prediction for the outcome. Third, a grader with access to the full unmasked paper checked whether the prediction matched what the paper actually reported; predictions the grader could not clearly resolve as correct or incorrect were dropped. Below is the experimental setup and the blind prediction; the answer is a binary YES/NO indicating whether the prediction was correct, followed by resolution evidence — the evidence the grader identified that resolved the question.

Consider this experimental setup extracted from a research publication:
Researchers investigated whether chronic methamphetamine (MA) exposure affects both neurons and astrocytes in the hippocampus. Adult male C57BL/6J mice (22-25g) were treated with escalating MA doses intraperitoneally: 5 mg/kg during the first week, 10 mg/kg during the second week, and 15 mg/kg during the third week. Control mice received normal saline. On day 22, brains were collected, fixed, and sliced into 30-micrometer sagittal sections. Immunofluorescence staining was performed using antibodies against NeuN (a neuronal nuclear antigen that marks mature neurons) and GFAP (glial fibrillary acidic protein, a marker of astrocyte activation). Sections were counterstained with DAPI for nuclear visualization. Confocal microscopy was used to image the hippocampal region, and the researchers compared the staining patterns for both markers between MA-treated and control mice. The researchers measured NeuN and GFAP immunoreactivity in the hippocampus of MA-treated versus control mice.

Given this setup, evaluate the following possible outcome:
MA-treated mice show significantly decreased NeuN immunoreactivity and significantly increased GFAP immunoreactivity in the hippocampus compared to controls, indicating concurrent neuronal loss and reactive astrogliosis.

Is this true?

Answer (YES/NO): YES